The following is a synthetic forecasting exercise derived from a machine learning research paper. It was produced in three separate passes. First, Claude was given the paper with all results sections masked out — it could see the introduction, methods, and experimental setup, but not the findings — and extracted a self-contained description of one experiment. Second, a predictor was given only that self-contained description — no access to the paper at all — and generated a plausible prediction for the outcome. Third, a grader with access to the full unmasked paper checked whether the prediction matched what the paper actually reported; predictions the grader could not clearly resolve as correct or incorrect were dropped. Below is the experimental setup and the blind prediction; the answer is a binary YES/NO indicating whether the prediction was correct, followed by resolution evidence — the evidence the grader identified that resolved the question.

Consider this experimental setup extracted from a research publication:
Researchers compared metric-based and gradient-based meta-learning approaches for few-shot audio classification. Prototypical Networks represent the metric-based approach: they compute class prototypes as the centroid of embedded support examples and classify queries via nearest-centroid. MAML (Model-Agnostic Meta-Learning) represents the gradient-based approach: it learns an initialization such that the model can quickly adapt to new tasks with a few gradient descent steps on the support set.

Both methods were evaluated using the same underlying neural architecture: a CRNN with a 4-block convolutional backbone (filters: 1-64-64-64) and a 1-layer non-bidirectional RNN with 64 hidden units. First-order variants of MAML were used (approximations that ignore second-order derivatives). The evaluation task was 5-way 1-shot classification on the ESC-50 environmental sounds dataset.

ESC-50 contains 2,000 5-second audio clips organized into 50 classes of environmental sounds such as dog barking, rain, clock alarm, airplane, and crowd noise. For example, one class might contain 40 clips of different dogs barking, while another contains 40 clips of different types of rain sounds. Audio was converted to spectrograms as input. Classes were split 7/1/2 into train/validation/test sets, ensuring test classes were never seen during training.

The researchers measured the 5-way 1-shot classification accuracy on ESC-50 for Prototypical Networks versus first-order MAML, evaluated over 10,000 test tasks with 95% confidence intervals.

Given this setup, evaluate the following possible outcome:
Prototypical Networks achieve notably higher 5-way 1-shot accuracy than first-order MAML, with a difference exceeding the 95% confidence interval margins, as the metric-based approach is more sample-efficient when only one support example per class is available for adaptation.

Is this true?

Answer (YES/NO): NO